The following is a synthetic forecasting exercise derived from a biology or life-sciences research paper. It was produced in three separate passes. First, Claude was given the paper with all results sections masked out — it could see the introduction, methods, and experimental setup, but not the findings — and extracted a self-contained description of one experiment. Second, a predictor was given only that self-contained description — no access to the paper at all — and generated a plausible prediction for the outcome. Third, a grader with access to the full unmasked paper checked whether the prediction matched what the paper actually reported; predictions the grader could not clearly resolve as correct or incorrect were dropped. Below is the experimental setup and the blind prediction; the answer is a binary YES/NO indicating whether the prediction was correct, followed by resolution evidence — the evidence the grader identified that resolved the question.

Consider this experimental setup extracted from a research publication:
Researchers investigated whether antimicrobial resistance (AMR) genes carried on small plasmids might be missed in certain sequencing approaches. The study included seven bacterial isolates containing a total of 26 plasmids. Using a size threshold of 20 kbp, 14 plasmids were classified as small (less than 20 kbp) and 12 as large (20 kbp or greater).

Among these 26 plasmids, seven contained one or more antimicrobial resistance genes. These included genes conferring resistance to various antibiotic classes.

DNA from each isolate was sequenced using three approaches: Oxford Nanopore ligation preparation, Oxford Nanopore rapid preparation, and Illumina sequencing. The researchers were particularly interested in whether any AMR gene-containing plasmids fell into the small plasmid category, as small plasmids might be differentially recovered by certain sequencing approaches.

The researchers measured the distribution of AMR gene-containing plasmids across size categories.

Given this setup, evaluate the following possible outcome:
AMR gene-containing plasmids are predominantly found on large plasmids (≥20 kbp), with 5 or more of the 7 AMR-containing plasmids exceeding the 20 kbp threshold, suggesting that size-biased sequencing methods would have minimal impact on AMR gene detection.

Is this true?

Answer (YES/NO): YES